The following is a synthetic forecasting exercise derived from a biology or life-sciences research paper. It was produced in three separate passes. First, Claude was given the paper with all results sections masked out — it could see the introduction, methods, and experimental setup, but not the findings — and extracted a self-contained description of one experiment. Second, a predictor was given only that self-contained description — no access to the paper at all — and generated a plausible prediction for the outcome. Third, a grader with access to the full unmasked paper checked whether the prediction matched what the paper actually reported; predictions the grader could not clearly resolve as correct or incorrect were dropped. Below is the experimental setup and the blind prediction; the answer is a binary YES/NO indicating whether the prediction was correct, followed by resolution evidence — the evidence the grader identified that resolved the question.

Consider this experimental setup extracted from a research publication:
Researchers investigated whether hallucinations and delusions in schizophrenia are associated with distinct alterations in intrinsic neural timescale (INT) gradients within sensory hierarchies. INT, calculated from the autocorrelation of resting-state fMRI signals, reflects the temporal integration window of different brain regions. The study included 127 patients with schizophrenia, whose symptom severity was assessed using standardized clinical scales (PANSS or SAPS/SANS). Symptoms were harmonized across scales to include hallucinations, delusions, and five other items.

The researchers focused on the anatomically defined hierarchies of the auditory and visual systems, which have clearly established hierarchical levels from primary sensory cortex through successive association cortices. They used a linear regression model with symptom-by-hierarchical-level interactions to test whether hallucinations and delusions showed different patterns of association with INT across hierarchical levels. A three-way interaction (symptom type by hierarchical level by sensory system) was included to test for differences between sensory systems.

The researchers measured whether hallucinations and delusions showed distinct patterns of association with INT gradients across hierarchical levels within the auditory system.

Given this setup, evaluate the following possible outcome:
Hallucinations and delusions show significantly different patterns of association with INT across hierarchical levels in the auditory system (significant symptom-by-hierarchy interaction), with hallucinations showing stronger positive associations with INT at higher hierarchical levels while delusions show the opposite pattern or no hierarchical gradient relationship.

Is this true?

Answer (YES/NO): NO